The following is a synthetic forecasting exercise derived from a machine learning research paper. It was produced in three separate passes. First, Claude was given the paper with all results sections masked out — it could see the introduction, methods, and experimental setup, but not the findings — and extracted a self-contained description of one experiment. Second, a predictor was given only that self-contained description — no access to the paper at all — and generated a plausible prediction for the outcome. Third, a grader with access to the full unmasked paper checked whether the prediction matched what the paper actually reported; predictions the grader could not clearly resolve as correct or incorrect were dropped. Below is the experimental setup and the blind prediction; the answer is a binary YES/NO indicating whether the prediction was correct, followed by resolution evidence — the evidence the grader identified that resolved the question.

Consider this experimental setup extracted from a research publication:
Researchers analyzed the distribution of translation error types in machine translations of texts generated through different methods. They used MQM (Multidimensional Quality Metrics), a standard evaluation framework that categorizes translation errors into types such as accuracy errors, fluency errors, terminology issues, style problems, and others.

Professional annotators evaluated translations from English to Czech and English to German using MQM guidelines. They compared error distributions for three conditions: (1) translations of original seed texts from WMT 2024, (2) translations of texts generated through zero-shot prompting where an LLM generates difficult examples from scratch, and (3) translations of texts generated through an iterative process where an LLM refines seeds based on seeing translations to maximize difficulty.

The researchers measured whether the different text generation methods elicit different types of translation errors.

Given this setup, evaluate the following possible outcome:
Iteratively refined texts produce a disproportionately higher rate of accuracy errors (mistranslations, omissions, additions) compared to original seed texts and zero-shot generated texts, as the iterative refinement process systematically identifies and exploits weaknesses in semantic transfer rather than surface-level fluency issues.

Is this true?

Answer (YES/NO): NO